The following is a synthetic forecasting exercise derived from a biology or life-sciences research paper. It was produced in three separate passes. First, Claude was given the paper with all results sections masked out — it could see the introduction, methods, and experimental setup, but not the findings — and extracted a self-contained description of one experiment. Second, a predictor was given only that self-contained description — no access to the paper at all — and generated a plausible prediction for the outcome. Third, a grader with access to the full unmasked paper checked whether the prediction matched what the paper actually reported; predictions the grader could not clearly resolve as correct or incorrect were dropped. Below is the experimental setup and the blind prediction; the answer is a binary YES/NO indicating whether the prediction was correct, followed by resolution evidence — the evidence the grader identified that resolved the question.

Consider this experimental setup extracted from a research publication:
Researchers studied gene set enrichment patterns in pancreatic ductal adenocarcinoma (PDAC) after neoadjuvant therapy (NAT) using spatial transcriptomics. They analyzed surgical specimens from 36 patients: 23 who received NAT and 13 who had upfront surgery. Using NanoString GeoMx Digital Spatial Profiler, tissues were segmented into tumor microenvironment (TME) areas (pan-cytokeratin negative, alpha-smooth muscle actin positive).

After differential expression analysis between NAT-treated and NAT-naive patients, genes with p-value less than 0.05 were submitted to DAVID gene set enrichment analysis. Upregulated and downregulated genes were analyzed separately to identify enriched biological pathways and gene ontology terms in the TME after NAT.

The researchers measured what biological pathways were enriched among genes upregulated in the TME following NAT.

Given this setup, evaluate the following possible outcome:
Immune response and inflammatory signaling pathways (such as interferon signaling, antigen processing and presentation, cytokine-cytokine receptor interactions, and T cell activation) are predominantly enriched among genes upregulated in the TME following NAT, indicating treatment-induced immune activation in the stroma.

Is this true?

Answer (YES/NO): NO